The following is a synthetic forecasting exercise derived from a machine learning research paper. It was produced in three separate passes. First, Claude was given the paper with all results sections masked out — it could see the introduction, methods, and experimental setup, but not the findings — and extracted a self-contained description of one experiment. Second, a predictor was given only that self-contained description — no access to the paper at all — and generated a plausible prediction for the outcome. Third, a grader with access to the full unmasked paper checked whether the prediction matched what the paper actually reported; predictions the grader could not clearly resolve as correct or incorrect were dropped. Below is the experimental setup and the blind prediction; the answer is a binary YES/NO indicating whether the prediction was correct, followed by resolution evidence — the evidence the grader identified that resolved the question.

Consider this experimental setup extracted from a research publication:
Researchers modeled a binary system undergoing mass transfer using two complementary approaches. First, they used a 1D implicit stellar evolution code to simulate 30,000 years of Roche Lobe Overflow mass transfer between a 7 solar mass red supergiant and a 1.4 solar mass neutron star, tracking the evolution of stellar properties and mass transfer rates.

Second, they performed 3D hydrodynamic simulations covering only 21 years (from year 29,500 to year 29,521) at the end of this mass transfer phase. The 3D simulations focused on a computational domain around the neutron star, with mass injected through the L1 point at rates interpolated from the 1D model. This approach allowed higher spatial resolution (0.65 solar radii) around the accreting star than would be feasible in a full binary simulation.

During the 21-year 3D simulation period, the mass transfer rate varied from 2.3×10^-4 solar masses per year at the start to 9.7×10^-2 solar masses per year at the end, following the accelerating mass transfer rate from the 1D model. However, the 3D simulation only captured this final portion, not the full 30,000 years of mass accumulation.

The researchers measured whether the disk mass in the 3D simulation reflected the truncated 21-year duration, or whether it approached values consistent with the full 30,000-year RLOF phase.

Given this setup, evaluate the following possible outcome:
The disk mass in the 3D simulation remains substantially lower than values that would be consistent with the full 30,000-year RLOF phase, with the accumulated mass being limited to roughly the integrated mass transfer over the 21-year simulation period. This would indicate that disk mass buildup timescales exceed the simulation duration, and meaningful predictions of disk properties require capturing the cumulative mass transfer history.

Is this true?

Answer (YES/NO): NO